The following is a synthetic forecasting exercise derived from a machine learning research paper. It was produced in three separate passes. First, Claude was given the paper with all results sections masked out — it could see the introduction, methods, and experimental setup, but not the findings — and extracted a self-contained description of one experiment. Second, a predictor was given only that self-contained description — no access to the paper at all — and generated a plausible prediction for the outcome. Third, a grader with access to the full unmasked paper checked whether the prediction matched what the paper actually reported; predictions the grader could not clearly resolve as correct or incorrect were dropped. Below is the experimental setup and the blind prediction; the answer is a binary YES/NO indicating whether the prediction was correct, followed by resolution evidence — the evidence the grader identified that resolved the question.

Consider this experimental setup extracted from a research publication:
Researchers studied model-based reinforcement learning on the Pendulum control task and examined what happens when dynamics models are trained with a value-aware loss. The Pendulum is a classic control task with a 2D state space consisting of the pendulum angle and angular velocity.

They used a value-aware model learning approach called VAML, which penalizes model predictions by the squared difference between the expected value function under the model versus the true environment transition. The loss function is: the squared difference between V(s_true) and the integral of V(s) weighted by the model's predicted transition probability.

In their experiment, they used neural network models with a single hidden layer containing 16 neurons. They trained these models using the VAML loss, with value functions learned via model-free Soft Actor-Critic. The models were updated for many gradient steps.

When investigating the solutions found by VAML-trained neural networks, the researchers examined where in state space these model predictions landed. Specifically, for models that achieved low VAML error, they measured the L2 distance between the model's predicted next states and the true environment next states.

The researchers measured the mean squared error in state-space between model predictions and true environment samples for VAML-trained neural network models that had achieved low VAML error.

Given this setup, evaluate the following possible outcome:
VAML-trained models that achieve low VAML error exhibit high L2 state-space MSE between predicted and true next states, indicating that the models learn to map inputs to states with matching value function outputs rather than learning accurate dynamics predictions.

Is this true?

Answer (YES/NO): YES